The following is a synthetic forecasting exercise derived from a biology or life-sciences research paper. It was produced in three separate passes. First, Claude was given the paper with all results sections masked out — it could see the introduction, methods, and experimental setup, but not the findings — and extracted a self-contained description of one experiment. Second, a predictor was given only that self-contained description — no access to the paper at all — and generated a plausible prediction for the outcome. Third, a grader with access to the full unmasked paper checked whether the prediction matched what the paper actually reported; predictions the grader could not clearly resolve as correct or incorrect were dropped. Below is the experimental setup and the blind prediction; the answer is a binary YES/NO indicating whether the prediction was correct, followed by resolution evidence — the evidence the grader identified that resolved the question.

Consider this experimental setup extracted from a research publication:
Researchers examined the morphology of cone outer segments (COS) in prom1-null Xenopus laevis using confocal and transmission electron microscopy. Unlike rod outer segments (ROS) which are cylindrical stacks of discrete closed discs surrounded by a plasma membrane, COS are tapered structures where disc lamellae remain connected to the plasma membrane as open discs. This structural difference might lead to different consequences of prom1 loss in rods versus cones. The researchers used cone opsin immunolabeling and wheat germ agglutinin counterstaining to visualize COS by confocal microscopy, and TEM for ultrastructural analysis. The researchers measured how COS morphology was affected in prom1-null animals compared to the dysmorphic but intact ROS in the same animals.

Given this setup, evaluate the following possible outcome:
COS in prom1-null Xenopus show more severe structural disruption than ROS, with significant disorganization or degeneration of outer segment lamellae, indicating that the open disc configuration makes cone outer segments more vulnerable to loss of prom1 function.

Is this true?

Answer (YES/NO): YES